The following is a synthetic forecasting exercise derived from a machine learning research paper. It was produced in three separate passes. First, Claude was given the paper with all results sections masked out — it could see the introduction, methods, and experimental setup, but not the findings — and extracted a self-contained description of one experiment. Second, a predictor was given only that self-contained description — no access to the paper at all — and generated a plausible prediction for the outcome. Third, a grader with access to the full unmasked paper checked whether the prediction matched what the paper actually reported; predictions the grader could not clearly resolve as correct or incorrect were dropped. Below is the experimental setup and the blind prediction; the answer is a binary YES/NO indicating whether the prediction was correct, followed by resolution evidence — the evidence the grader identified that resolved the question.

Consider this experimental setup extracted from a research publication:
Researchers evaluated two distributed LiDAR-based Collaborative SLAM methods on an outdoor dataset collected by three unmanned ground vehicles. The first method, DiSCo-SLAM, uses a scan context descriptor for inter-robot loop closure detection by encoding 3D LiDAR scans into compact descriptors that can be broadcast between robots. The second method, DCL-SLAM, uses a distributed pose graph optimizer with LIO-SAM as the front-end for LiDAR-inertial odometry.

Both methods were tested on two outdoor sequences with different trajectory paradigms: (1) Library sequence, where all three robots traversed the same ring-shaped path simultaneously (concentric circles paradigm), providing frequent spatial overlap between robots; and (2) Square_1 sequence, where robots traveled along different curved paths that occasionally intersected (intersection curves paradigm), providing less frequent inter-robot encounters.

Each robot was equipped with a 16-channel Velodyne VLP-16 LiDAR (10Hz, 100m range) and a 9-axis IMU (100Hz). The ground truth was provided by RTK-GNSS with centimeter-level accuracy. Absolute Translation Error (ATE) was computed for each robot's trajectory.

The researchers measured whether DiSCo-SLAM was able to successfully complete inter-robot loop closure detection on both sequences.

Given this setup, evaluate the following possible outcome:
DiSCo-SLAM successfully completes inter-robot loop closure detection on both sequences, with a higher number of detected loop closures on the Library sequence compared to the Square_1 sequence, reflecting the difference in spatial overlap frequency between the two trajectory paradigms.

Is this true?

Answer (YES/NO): NO